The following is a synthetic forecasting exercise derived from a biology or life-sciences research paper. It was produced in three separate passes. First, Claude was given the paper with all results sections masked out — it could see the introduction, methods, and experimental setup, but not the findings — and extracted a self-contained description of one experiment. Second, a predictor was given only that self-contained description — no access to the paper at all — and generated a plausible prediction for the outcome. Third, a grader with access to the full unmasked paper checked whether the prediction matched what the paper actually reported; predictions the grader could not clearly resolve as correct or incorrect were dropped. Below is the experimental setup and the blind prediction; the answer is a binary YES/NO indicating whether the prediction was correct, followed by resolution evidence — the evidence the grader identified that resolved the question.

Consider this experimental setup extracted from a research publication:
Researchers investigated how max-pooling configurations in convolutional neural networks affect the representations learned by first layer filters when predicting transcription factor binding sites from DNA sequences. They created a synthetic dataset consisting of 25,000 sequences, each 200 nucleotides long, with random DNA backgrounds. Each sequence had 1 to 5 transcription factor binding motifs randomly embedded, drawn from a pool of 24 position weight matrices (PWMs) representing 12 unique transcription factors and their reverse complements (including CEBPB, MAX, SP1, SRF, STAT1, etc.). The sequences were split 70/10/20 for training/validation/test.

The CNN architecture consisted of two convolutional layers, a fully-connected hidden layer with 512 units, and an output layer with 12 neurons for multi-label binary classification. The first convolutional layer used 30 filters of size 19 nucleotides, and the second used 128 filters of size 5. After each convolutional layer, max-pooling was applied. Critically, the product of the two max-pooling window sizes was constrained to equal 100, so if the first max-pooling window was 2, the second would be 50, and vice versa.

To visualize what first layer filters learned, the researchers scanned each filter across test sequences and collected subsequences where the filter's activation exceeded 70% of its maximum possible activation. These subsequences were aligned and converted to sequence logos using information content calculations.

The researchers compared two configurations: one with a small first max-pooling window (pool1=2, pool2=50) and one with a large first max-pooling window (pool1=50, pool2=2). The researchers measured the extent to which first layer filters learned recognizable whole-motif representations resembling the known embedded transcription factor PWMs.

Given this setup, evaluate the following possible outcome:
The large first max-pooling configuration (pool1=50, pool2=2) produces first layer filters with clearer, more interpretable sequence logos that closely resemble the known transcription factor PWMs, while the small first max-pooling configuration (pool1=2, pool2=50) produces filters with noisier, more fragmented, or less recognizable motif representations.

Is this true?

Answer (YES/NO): YES